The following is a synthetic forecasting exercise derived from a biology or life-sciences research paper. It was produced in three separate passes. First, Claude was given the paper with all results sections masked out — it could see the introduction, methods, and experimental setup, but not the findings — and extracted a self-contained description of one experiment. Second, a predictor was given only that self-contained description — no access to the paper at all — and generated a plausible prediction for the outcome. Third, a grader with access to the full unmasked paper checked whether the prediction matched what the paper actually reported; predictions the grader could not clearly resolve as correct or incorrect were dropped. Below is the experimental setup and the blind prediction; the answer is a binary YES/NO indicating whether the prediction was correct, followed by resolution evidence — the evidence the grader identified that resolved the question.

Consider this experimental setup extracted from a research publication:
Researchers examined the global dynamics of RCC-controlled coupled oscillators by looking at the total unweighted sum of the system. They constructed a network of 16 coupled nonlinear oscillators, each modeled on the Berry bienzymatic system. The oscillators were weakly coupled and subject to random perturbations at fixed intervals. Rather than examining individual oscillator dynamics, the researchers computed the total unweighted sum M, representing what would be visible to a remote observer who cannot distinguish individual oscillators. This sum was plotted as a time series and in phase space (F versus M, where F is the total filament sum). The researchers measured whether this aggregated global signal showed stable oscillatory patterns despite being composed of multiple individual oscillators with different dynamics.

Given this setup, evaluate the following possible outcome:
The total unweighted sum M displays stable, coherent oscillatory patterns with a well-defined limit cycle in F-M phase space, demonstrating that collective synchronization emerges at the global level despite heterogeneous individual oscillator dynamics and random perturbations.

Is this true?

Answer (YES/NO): NO